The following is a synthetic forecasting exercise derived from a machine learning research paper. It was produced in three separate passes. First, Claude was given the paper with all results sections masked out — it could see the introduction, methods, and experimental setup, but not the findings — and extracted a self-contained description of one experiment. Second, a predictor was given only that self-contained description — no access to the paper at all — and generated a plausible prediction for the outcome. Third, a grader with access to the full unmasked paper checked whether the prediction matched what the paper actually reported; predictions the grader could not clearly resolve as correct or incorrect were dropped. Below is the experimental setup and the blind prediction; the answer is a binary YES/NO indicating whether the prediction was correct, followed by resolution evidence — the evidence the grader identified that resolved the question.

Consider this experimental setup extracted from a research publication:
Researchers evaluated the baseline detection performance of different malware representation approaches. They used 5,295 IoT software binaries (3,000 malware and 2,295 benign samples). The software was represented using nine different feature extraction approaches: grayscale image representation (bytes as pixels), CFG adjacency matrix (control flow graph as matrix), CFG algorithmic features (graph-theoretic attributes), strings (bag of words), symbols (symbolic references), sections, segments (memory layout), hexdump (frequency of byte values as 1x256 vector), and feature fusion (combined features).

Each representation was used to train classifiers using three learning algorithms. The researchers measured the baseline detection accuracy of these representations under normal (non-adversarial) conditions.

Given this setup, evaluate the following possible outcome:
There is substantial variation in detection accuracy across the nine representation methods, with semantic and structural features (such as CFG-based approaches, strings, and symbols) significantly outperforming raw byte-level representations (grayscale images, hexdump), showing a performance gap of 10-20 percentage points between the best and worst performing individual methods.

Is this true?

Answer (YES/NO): NO